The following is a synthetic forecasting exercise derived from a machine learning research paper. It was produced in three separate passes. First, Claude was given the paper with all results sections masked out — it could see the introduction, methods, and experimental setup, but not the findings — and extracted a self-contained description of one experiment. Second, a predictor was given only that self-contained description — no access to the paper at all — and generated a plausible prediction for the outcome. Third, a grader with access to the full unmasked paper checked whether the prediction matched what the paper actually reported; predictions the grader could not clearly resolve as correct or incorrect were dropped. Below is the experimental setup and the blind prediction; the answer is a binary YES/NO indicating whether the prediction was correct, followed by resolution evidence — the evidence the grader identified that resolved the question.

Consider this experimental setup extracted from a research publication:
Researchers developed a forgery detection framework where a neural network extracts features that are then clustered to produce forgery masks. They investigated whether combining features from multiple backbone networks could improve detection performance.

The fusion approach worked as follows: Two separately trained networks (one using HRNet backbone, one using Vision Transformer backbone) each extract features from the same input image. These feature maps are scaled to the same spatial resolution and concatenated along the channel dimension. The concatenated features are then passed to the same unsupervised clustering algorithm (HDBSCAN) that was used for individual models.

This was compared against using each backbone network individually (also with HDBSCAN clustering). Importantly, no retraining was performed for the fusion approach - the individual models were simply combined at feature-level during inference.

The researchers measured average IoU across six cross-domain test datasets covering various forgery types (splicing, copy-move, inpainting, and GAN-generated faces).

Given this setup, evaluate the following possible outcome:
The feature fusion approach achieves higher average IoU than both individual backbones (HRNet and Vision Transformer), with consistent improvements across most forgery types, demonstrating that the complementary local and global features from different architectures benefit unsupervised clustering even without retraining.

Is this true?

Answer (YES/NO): YES